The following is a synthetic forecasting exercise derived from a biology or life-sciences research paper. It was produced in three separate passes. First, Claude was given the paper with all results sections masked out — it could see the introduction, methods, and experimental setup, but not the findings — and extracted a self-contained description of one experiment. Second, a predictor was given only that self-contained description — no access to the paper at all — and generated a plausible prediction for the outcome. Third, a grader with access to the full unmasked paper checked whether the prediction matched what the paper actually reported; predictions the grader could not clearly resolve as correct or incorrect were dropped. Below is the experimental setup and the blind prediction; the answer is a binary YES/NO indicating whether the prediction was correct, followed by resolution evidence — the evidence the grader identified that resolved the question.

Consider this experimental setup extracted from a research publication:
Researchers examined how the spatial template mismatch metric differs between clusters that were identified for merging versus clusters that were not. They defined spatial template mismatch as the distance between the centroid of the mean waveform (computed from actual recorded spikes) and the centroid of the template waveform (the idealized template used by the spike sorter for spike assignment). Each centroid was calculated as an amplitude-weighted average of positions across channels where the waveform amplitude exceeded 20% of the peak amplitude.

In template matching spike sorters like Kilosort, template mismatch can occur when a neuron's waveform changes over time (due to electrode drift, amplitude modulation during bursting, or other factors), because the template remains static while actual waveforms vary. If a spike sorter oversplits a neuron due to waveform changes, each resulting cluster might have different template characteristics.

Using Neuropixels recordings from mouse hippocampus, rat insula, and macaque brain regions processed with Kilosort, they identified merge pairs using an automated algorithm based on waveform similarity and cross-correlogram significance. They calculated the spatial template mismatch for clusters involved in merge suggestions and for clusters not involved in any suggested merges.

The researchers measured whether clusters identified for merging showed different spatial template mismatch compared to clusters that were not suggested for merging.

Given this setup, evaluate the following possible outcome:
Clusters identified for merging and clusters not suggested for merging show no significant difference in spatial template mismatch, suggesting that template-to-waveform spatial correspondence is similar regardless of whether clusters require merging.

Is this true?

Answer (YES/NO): NO